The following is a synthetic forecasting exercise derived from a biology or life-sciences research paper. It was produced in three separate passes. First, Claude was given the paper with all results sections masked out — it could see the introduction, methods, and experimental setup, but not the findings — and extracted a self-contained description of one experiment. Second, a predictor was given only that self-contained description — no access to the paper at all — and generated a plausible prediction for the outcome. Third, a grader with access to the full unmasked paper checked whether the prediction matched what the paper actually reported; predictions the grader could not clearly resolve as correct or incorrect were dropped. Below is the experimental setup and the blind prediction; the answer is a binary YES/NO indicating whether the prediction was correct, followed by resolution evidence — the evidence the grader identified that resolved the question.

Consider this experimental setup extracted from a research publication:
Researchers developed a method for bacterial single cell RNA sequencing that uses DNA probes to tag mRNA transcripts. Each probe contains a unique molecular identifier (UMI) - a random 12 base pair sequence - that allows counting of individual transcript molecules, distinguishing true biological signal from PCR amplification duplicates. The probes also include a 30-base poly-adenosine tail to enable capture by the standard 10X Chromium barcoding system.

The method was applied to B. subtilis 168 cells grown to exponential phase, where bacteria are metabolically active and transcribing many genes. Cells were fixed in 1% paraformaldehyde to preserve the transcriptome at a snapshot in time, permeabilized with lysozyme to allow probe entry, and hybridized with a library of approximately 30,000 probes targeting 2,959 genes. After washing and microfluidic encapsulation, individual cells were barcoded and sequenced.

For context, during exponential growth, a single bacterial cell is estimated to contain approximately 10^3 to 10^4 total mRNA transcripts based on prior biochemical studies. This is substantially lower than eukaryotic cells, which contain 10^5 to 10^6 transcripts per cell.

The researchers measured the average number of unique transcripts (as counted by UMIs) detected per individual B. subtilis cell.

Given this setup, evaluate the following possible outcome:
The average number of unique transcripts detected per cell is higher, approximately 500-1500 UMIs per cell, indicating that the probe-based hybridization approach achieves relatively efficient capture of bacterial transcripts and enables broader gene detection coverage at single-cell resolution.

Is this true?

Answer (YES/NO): NO